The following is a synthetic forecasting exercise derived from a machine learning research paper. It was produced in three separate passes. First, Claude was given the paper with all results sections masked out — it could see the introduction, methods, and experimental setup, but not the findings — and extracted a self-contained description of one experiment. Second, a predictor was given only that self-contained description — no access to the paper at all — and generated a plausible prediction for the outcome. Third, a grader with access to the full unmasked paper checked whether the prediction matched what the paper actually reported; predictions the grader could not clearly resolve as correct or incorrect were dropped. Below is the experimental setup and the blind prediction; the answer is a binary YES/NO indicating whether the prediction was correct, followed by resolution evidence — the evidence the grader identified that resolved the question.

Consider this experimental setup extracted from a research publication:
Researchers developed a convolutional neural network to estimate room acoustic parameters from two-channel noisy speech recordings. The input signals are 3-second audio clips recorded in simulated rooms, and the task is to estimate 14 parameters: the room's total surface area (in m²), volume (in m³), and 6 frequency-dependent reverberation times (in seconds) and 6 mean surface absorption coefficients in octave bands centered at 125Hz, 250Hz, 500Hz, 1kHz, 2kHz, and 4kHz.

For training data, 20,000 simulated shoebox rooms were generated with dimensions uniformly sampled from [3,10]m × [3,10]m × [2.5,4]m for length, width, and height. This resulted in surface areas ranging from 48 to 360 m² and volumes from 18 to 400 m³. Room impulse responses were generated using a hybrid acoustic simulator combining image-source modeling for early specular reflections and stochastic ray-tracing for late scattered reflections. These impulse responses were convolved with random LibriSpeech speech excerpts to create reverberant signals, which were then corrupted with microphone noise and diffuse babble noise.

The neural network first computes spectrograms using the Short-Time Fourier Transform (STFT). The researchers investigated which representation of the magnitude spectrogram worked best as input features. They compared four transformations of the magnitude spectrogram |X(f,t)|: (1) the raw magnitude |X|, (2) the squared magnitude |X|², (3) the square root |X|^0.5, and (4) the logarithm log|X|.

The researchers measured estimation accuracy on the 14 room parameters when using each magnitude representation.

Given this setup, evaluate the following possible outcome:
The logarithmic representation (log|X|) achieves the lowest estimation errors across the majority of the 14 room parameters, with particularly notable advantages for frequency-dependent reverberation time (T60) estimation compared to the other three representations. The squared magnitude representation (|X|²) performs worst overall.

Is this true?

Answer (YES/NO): NO